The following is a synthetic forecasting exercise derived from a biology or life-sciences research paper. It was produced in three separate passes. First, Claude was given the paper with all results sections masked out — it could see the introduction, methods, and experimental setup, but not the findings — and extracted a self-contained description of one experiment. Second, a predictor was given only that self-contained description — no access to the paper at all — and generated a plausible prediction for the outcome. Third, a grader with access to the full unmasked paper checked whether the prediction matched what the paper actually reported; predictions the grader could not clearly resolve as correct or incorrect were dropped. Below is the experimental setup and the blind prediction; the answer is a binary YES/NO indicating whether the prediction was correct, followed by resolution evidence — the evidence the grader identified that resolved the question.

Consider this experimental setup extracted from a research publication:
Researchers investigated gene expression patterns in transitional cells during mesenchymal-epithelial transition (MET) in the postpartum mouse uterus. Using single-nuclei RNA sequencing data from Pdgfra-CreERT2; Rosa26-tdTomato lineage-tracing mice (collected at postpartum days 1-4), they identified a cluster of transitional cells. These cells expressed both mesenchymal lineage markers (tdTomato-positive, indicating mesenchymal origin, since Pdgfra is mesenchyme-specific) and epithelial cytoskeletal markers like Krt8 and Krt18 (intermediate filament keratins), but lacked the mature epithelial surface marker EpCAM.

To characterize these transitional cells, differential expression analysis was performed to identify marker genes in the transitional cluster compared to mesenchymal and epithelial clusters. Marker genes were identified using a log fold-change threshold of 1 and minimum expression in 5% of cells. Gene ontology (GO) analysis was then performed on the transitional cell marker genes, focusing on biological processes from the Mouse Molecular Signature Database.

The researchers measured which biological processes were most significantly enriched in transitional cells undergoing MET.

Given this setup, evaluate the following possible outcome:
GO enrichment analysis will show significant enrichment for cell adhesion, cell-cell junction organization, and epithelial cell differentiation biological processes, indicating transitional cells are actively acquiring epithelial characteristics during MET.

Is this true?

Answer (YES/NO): NO